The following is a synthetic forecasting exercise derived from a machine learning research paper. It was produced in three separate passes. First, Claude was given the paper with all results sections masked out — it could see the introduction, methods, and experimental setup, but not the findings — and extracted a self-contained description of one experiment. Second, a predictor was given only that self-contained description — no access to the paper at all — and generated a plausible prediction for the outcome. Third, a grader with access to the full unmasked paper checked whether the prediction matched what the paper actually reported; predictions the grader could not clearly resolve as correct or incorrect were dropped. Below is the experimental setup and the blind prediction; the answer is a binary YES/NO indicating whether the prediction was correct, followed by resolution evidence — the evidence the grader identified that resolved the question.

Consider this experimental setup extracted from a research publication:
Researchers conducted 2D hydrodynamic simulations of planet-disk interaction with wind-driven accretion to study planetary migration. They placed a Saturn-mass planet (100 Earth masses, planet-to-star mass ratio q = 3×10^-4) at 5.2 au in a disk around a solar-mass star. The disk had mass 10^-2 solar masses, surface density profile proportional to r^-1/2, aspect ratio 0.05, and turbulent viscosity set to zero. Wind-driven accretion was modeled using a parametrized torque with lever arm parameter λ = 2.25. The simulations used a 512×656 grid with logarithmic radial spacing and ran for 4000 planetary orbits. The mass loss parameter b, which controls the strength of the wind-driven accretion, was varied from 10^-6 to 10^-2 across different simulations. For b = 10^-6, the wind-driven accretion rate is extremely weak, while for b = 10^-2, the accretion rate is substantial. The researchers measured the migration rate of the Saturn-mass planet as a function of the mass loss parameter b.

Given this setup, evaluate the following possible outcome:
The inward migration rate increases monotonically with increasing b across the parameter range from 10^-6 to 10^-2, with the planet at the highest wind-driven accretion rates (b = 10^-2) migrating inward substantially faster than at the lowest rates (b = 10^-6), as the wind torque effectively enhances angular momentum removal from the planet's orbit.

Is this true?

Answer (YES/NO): NO